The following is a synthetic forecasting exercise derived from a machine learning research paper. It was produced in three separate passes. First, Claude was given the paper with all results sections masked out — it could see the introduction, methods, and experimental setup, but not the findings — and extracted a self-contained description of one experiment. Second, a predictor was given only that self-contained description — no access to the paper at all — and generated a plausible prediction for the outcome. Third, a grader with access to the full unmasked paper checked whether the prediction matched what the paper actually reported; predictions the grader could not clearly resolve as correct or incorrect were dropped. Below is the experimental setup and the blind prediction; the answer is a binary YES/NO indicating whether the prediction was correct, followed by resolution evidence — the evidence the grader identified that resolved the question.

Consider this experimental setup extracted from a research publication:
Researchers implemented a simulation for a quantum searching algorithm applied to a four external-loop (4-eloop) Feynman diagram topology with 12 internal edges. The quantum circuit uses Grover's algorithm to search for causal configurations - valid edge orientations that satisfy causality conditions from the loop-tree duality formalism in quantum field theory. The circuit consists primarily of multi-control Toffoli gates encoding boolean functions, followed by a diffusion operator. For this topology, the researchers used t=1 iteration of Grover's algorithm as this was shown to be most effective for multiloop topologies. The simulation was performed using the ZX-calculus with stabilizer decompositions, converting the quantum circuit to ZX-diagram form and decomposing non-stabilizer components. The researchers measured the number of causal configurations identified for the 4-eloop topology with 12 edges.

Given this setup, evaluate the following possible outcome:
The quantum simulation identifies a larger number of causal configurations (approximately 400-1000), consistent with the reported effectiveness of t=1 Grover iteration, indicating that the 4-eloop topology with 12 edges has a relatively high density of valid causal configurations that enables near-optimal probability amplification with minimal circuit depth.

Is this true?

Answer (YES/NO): NO